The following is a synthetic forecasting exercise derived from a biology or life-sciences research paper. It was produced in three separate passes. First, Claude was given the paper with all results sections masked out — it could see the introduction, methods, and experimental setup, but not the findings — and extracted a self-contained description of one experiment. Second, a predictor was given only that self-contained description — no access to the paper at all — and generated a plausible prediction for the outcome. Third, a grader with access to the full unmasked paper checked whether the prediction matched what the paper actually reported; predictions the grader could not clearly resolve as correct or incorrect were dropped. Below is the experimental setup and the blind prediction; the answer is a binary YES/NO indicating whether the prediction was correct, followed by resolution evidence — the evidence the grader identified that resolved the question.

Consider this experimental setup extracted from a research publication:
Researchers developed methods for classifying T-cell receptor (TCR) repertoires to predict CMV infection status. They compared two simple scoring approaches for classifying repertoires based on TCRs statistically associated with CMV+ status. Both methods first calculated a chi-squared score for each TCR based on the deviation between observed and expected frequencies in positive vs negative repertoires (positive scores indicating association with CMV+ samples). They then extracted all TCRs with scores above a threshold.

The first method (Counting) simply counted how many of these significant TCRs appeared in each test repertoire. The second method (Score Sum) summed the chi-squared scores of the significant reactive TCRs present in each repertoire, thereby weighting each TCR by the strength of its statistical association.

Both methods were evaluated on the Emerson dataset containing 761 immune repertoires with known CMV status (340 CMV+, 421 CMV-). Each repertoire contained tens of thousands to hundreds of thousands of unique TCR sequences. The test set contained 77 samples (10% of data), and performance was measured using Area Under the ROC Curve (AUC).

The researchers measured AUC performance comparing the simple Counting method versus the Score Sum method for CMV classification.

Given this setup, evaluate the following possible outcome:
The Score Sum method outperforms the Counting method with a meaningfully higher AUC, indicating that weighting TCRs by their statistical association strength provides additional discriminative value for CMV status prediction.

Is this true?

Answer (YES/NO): NO